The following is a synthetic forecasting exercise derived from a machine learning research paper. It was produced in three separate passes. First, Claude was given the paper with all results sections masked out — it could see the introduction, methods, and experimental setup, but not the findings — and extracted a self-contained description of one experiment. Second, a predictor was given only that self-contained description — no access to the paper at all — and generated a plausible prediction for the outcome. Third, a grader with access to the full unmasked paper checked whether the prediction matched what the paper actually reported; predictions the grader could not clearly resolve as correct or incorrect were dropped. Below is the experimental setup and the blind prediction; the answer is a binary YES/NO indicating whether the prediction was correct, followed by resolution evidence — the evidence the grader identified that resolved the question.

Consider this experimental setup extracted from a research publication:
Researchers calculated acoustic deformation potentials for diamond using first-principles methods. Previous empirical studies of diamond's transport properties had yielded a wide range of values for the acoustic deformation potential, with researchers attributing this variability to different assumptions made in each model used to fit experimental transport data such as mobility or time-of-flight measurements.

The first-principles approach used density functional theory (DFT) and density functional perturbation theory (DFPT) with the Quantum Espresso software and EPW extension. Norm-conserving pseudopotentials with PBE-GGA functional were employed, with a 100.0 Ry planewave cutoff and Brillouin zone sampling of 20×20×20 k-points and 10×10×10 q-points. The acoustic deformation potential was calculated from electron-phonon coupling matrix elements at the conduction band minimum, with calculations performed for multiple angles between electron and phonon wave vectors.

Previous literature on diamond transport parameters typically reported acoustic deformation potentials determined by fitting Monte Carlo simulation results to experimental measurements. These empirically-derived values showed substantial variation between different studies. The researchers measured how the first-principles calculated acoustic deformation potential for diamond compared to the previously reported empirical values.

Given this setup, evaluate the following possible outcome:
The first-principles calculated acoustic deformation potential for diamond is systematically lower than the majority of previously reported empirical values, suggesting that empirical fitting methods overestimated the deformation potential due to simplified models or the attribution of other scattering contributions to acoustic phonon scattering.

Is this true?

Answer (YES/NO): NO